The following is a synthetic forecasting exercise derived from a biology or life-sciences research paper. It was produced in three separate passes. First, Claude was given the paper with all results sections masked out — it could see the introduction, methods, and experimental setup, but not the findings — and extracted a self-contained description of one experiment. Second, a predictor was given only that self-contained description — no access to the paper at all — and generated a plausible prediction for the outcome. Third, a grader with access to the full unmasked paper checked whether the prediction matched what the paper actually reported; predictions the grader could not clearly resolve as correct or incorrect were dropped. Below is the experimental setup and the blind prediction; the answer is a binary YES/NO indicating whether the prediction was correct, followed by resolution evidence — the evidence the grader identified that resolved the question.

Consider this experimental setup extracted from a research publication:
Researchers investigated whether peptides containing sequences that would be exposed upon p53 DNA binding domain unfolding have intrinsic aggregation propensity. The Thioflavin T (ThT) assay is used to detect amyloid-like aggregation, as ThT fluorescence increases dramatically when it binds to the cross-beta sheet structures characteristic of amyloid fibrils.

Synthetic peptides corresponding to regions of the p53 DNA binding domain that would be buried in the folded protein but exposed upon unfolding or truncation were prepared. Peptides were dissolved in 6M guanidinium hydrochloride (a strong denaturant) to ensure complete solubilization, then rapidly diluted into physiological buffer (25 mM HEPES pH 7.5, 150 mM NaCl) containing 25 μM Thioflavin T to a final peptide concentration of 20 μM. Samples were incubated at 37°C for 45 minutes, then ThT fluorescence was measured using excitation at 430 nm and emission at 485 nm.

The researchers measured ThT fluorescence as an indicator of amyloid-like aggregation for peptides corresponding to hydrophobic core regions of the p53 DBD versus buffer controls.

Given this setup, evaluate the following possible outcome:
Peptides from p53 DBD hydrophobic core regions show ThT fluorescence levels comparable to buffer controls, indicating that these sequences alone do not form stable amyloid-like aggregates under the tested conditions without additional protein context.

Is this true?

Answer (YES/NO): NO